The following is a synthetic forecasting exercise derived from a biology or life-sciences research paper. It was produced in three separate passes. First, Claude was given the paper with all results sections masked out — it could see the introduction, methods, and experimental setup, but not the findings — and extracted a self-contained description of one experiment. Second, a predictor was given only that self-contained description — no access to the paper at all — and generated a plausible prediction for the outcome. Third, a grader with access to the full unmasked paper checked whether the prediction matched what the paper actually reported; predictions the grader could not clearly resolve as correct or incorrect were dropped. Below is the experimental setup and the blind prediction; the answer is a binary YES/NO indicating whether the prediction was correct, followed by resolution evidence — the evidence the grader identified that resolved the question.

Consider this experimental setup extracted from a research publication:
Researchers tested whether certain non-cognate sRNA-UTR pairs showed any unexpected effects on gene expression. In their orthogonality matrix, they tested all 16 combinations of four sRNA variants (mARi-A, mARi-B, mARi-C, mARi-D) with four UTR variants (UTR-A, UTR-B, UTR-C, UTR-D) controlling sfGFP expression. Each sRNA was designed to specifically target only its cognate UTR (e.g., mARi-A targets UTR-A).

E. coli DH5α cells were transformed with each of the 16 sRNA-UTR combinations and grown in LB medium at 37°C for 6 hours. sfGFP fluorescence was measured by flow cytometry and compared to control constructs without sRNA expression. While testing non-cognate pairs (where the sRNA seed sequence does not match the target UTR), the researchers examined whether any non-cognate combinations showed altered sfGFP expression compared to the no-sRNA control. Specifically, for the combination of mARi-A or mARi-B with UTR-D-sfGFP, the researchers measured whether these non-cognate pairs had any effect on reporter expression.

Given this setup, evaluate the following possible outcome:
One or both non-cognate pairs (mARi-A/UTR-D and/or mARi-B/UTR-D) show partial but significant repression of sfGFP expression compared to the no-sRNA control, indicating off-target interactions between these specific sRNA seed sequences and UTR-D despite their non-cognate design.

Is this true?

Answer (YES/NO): NO